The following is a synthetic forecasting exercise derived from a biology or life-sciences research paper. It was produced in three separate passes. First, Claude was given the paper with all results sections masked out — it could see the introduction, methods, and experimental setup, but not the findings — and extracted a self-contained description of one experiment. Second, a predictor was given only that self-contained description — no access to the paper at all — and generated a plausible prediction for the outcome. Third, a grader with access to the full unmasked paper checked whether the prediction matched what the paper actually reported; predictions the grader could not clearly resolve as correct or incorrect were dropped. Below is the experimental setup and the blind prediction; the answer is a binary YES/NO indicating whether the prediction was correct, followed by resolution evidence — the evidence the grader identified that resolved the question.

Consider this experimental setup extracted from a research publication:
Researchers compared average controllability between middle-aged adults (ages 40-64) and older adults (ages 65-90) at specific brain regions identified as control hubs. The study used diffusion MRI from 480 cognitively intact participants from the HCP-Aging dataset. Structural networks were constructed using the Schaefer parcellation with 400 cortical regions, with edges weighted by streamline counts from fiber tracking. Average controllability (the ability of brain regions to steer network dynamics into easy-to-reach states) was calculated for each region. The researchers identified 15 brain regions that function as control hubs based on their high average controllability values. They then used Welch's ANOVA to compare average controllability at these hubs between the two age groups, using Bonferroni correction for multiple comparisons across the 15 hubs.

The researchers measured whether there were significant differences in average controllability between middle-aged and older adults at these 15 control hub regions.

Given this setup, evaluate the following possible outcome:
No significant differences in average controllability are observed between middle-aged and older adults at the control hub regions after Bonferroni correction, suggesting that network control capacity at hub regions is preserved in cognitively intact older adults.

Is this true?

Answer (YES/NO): NO